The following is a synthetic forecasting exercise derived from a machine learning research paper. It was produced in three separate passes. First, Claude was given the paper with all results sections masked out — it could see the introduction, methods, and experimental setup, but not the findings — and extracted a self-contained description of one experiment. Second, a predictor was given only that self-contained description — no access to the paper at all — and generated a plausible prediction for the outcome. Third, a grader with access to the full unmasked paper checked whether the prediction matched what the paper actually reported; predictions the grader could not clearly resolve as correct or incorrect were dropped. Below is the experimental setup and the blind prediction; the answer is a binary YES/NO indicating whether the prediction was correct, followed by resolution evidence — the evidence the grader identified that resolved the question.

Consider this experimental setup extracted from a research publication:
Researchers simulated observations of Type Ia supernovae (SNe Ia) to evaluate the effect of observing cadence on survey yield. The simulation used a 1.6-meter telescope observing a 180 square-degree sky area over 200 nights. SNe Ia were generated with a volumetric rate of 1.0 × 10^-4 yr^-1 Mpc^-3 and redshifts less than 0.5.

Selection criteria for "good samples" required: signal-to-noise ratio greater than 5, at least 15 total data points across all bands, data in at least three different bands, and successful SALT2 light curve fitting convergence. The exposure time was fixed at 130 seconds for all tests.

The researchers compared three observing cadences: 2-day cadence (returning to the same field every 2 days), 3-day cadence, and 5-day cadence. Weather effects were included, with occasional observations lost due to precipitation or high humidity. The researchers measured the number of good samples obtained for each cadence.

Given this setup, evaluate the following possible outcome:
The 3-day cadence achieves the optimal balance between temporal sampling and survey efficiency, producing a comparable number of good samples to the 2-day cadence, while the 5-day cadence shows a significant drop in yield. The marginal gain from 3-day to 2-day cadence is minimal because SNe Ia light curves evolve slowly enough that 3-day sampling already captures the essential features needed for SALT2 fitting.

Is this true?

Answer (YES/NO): YES